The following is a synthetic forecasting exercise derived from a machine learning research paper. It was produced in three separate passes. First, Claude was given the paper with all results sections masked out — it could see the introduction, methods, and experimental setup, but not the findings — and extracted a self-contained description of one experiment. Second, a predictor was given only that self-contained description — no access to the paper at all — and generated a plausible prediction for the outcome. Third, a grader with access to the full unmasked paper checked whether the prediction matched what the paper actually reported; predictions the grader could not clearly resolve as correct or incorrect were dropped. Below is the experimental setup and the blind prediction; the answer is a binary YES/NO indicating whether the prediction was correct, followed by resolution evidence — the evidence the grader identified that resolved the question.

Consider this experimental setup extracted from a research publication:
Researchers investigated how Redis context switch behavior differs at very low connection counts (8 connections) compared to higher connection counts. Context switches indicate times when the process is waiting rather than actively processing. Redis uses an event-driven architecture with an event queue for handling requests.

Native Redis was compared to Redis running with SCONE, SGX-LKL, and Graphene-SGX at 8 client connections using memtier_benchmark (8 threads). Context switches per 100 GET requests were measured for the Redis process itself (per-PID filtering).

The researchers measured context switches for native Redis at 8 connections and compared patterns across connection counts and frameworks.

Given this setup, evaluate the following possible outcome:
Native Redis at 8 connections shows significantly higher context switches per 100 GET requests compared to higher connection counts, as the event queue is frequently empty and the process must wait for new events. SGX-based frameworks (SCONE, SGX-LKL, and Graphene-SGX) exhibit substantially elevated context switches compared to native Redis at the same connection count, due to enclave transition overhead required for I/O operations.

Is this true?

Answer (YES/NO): NO